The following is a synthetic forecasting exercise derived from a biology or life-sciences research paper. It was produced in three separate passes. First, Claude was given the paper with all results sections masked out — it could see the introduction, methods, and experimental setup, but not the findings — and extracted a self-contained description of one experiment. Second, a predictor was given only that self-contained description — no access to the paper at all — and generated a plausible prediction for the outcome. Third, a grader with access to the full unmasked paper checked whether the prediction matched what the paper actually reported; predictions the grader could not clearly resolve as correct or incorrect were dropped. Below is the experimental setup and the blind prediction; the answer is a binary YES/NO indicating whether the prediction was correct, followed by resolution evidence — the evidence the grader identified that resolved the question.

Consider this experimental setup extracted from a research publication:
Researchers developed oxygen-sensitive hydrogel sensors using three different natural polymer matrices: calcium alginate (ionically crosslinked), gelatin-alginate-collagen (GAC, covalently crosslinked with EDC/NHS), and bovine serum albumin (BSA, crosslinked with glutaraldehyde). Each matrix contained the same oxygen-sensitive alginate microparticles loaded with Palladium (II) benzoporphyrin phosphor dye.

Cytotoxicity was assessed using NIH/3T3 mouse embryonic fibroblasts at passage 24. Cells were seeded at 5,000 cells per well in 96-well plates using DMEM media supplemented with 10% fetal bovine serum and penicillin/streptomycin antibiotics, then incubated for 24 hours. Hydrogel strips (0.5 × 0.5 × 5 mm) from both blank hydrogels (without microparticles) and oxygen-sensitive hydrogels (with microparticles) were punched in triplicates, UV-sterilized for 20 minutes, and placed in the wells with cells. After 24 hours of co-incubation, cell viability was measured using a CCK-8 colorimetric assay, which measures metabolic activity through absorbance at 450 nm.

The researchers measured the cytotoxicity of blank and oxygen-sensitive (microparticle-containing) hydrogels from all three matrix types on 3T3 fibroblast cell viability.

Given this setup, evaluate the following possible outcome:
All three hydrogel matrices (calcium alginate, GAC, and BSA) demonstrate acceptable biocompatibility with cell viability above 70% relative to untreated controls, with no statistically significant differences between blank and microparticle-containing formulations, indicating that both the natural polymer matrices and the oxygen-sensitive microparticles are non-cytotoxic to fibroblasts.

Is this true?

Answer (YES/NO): NO